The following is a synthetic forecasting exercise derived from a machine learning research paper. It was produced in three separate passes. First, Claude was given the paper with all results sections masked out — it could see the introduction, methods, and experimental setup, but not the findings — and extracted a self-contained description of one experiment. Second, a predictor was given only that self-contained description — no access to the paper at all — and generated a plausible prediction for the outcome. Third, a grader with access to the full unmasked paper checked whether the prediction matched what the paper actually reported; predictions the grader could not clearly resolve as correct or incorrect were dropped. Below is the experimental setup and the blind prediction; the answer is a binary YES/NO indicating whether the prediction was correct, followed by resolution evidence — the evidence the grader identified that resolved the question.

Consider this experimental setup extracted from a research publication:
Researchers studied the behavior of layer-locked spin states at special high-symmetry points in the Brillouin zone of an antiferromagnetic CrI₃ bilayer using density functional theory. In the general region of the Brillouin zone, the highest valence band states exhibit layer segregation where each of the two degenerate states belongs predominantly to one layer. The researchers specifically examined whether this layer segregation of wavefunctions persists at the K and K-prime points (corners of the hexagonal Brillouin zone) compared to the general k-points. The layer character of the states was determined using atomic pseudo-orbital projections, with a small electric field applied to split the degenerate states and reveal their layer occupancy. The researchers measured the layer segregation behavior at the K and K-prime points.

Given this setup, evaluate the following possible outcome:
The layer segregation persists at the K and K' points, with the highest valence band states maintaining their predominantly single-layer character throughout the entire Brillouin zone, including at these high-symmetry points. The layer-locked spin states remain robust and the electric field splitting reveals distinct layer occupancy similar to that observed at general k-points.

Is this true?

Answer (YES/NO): NO